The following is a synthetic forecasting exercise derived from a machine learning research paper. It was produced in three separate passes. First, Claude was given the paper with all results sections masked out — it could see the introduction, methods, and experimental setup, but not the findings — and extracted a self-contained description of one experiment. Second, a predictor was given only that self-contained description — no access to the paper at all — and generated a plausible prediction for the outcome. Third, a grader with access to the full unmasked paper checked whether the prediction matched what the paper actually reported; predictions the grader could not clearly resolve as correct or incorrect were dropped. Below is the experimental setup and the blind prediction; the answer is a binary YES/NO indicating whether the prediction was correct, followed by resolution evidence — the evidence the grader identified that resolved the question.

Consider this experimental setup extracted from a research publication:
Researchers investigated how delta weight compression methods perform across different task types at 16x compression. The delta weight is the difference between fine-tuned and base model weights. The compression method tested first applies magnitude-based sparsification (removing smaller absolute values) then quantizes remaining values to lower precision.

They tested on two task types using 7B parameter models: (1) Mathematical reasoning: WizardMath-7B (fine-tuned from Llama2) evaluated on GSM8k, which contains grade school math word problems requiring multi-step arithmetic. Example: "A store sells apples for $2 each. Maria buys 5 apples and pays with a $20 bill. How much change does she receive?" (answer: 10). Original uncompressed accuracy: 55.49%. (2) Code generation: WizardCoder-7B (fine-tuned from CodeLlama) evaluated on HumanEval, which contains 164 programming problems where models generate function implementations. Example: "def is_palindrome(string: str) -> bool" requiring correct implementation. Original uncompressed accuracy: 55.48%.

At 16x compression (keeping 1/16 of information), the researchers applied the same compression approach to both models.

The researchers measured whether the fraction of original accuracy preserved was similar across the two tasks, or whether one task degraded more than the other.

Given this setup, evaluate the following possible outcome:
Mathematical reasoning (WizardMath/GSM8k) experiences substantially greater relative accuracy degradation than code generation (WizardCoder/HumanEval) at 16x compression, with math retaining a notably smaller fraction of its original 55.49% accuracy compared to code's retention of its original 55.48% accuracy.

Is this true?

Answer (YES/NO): NO